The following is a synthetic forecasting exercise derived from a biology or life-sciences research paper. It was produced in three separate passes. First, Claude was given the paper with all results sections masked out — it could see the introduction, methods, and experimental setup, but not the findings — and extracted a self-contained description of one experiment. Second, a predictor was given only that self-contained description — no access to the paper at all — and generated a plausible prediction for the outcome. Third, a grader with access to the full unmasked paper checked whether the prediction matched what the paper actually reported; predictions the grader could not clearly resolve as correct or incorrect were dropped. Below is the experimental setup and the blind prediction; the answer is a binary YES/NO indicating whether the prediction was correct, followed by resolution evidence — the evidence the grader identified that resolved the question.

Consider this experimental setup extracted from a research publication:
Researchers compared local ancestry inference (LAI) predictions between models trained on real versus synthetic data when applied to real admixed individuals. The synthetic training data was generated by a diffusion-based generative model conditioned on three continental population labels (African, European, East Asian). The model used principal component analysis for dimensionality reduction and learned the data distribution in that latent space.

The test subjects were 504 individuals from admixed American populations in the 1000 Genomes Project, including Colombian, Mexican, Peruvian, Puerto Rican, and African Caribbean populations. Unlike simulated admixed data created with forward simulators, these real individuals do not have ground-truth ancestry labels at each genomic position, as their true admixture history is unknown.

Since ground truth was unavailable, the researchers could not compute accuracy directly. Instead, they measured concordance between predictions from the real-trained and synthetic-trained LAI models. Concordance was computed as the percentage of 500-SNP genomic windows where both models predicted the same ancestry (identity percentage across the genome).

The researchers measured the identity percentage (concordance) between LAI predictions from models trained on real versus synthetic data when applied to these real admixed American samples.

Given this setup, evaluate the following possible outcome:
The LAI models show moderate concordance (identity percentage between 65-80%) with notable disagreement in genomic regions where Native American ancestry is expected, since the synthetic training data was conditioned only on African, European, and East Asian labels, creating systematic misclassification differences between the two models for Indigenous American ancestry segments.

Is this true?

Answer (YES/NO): NO